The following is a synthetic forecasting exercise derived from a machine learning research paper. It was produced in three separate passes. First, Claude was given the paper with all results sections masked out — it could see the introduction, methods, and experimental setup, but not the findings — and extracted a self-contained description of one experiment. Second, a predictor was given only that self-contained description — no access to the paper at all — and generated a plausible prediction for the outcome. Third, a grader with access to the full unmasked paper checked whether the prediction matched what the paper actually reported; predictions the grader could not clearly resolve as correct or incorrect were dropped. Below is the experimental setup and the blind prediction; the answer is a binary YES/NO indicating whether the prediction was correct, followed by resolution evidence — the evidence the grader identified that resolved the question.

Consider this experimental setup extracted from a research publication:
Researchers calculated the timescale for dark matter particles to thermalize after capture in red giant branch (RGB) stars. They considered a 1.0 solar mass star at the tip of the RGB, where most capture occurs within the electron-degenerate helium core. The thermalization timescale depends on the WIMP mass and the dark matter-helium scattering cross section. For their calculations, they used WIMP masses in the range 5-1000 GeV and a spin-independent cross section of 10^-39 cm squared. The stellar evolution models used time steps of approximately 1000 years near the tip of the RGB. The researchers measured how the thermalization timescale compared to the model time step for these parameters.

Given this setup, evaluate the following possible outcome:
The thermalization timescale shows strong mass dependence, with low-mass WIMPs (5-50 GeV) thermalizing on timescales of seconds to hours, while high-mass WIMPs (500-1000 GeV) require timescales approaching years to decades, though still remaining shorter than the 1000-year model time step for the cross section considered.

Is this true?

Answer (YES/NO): NO